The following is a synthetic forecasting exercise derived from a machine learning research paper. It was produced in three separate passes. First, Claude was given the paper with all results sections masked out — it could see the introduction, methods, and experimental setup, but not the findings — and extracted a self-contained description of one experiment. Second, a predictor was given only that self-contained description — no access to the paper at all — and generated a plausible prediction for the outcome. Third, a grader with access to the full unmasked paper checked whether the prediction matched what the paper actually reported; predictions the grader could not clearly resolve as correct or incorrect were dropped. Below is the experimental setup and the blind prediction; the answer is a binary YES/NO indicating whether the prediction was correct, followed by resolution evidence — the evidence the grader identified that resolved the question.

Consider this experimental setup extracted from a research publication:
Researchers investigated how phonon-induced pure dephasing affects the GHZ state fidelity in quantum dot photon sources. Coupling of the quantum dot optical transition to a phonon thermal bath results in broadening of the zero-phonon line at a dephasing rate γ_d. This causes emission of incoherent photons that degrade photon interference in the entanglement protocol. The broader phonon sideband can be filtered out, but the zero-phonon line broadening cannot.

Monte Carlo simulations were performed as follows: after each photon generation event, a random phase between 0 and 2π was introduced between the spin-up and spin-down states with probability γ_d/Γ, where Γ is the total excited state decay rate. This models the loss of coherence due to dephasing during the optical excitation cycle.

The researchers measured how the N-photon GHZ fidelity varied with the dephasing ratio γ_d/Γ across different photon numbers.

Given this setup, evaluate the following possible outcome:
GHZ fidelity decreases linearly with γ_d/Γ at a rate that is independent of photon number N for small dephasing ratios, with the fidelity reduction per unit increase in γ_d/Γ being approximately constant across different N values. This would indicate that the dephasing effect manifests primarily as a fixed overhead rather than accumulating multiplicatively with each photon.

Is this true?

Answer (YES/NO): NO